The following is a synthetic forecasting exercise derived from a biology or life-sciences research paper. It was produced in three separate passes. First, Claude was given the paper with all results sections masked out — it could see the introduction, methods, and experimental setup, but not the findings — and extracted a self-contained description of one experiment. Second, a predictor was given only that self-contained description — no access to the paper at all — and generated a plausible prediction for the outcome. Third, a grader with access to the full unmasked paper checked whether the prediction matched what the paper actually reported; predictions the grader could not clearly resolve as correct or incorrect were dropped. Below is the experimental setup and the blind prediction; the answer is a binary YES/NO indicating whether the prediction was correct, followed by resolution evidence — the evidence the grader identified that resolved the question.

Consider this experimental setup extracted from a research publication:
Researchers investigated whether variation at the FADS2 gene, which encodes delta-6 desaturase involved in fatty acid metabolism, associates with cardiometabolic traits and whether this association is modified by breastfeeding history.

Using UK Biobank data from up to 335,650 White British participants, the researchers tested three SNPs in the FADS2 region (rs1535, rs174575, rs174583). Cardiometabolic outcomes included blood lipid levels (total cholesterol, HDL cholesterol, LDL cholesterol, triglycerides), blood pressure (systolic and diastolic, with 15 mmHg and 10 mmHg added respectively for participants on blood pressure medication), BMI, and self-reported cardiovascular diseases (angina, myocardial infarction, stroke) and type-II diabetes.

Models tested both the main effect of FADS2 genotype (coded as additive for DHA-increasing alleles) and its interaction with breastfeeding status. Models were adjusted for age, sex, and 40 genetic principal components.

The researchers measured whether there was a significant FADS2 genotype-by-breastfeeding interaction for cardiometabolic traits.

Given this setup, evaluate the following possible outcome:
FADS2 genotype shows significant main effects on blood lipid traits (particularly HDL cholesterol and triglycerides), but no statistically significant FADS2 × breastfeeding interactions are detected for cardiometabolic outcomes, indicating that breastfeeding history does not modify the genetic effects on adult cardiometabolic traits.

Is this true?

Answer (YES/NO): YES